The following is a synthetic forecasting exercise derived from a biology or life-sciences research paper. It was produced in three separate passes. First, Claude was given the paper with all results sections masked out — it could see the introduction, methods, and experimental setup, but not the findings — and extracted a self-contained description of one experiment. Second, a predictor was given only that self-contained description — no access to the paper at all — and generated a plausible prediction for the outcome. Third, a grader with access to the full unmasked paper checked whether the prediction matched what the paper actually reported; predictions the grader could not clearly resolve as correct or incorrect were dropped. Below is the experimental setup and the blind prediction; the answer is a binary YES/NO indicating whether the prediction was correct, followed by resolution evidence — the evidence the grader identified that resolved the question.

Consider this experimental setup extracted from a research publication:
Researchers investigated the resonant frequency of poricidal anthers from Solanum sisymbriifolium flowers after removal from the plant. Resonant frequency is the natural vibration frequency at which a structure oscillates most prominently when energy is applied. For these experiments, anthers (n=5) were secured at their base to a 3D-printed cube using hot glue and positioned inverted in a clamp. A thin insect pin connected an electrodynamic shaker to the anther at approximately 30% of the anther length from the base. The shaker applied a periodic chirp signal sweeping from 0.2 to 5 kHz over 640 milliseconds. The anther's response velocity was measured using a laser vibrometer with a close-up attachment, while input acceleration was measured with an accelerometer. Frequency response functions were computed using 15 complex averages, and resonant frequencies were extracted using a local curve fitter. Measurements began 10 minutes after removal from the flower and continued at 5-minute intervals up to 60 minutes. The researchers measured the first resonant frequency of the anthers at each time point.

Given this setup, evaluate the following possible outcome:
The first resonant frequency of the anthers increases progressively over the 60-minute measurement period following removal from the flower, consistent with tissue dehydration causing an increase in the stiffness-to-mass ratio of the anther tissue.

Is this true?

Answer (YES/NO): NO